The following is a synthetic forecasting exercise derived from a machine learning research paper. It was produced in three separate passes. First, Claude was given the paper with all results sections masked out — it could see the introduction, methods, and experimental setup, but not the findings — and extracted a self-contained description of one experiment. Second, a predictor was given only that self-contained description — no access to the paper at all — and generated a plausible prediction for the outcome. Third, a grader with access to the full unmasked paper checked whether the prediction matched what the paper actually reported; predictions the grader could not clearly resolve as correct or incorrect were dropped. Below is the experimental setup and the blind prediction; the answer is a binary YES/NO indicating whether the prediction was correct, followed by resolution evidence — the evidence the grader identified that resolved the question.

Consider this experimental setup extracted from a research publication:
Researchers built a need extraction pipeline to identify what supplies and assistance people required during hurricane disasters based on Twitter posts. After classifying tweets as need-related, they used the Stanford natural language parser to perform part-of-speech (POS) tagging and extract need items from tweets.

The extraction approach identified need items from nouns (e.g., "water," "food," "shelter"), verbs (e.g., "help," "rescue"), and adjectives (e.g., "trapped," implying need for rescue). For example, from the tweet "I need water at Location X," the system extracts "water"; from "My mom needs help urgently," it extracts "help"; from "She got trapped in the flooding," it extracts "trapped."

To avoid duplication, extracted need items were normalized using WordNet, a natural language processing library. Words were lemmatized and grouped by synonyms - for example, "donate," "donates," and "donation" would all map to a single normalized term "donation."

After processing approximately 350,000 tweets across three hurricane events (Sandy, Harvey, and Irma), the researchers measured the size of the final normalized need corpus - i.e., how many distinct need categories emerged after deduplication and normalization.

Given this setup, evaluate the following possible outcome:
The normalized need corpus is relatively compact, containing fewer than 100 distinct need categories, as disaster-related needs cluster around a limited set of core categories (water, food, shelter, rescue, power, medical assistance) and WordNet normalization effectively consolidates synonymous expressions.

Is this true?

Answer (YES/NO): YES